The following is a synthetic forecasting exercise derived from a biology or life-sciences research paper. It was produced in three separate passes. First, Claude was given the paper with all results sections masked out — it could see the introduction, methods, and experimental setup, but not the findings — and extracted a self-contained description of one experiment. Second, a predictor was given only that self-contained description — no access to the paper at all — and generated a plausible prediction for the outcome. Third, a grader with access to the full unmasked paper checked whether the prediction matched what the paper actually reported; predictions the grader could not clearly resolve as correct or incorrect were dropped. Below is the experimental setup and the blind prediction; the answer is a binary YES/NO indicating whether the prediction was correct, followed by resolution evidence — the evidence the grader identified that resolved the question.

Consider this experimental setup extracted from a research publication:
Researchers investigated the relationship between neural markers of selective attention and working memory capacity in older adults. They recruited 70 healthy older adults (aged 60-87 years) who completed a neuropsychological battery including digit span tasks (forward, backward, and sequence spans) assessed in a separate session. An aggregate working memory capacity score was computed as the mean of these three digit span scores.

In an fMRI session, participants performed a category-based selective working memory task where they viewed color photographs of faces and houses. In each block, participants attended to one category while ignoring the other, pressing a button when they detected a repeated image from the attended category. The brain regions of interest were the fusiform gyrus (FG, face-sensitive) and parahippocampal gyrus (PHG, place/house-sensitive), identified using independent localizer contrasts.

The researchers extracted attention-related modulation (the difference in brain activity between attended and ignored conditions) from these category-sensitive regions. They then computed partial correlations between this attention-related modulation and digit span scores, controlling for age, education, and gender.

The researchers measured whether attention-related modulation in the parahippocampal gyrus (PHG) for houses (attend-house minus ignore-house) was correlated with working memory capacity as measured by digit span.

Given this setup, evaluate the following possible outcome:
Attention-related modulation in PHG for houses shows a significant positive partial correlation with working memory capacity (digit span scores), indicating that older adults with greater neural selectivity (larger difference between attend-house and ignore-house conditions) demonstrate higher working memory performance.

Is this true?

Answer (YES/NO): YES